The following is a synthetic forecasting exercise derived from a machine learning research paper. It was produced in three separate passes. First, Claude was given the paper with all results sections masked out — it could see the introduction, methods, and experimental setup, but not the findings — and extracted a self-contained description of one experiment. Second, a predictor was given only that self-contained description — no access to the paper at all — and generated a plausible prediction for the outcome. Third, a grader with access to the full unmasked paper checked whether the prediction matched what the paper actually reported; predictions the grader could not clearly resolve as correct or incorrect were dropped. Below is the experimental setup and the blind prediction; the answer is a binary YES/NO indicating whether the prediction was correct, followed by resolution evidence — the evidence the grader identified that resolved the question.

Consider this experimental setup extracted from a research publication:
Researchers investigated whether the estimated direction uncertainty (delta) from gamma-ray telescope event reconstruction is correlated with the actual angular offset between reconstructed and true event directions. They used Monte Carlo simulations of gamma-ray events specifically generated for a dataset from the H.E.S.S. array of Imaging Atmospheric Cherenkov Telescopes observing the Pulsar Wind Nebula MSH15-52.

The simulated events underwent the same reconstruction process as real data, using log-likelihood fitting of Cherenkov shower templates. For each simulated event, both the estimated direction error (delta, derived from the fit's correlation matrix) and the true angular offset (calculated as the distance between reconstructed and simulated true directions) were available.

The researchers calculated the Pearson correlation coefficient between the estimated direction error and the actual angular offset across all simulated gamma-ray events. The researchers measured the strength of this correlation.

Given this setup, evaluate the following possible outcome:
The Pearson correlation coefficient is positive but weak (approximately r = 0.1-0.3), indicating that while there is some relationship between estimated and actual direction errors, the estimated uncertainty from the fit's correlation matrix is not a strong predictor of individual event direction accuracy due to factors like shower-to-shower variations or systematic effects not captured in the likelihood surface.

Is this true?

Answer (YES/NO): NO